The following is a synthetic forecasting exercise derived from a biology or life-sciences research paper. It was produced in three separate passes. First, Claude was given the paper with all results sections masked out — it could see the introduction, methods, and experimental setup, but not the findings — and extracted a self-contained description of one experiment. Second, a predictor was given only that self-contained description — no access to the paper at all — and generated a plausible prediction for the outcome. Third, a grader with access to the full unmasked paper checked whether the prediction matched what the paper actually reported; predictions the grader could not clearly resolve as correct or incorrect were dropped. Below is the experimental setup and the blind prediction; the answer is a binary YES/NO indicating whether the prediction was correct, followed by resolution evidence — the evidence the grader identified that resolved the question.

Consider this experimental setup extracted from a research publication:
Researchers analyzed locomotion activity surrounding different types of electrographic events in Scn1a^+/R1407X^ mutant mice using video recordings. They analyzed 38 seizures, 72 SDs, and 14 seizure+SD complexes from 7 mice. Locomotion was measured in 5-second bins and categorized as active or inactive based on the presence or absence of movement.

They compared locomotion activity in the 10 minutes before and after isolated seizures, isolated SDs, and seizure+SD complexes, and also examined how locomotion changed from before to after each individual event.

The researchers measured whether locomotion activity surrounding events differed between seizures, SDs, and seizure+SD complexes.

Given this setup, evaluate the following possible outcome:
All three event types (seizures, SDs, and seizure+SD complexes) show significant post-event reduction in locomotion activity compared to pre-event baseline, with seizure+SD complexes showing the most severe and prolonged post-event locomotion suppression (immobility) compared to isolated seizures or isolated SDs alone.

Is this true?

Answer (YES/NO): NO